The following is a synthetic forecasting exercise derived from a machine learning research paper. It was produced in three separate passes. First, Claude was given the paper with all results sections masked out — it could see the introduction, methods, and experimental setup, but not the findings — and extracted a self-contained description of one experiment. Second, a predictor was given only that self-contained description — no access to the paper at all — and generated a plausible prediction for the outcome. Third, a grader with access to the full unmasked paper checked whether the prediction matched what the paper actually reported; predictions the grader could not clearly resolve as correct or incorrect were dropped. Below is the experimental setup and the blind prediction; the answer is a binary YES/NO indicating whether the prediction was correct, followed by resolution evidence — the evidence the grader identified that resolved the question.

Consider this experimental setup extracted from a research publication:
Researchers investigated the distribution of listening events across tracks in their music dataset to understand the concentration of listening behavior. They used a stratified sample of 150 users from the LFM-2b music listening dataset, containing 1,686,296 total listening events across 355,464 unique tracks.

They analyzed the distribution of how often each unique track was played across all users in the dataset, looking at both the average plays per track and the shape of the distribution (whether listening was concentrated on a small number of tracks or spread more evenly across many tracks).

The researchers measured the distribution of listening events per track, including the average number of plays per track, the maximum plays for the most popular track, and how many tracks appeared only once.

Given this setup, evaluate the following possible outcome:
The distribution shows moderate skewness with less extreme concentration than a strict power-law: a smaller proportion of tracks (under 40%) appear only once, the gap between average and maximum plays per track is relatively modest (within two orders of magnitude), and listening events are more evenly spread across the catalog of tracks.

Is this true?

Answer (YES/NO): NO